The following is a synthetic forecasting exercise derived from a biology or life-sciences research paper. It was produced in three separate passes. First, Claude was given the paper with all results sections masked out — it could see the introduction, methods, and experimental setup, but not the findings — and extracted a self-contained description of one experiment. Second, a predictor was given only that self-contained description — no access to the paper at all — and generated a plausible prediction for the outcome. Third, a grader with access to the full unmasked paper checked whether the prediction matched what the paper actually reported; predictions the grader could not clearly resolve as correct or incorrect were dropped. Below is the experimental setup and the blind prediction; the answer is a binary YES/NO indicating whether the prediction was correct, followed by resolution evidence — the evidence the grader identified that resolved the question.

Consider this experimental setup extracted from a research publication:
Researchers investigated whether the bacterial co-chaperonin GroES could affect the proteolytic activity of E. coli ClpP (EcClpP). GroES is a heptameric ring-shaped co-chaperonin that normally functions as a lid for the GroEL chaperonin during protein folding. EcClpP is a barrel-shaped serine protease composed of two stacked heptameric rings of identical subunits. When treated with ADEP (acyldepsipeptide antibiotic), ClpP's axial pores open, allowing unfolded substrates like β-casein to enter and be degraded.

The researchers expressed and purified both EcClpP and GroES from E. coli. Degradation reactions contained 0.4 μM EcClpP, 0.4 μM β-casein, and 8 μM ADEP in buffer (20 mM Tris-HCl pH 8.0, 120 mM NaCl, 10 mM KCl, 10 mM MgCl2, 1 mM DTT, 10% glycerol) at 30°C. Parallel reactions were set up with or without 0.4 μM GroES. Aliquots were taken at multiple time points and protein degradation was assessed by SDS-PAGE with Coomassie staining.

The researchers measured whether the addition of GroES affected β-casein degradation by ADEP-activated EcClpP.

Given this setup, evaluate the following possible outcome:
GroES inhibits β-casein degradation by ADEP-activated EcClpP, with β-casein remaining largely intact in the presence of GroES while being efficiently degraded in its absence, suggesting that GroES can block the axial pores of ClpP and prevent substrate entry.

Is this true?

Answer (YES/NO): NO